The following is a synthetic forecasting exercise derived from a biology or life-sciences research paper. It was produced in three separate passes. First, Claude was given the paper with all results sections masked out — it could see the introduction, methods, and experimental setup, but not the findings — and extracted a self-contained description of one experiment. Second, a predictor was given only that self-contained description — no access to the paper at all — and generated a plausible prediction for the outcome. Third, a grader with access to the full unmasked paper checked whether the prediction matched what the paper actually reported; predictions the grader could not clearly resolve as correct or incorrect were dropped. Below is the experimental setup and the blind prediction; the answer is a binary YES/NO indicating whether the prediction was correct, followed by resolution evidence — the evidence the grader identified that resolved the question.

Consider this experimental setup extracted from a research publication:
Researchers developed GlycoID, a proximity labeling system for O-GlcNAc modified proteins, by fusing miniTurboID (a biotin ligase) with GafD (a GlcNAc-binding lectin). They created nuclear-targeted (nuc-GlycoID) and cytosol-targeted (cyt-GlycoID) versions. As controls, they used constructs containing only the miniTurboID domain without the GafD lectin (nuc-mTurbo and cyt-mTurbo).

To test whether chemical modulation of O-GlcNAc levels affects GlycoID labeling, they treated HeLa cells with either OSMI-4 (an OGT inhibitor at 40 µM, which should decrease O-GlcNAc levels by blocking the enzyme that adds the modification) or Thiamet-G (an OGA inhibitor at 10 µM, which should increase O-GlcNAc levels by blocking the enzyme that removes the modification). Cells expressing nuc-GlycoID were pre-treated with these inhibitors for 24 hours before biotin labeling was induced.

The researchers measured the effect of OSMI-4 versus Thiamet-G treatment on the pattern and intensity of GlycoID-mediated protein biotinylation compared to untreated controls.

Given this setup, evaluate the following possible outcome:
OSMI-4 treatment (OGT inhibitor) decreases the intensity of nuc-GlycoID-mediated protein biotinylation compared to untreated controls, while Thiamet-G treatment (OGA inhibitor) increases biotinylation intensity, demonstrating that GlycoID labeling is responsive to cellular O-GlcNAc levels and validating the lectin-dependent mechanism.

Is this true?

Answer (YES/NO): NO